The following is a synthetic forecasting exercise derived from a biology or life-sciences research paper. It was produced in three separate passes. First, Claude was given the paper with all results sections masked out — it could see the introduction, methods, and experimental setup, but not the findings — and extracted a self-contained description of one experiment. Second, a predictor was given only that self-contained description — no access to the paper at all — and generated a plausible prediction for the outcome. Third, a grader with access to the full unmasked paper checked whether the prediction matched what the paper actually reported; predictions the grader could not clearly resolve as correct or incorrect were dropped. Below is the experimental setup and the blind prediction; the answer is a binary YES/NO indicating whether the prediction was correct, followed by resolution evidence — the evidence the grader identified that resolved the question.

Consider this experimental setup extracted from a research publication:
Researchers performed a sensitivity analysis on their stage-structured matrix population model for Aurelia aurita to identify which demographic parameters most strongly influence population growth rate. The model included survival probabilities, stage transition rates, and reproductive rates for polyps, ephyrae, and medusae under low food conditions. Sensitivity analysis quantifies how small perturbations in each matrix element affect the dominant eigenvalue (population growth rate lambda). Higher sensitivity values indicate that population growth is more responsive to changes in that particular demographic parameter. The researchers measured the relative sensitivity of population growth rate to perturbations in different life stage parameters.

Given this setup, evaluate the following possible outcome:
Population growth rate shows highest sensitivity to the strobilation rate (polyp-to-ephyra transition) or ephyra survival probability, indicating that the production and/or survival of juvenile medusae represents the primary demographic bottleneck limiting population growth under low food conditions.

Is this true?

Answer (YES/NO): NO